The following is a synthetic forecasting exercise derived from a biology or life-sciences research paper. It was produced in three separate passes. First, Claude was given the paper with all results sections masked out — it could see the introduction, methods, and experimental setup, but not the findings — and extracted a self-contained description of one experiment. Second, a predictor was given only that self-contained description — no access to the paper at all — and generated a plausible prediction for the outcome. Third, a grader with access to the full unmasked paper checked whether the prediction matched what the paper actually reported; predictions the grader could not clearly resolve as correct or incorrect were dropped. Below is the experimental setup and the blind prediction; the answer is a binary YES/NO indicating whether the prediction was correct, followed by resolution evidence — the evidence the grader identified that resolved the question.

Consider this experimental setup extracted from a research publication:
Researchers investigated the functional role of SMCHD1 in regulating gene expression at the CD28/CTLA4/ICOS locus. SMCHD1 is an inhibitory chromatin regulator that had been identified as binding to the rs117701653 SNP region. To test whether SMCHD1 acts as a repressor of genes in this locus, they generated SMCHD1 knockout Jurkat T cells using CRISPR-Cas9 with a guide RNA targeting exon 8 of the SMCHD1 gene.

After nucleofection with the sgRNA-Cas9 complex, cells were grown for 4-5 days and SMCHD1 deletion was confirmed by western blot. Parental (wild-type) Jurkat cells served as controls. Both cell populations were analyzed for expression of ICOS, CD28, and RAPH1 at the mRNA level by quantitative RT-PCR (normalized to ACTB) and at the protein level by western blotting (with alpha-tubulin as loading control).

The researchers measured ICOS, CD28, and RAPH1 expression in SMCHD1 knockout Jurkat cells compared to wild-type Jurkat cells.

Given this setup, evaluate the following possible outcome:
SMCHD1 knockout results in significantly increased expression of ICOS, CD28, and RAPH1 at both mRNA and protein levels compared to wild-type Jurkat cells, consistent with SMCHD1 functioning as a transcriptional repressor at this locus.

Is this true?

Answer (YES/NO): NO